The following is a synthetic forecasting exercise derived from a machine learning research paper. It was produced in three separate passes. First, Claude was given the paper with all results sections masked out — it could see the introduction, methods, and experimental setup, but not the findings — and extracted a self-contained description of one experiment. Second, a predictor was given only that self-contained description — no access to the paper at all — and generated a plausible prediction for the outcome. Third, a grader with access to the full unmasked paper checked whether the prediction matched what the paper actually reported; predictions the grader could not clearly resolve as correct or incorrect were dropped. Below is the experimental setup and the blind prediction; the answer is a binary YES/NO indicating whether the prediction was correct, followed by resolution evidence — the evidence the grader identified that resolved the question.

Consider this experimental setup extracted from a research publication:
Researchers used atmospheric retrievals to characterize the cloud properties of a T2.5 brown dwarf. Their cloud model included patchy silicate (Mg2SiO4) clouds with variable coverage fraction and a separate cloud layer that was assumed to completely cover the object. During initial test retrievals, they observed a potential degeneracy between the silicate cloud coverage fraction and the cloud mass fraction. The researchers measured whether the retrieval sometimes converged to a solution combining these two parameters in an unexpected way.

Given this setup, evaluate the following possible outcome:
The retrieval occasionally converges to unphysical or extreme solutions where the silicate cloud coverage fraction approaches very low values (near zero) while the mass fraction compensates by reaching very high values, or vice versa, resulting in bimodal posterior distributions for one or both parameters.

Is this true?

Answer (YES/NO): NO